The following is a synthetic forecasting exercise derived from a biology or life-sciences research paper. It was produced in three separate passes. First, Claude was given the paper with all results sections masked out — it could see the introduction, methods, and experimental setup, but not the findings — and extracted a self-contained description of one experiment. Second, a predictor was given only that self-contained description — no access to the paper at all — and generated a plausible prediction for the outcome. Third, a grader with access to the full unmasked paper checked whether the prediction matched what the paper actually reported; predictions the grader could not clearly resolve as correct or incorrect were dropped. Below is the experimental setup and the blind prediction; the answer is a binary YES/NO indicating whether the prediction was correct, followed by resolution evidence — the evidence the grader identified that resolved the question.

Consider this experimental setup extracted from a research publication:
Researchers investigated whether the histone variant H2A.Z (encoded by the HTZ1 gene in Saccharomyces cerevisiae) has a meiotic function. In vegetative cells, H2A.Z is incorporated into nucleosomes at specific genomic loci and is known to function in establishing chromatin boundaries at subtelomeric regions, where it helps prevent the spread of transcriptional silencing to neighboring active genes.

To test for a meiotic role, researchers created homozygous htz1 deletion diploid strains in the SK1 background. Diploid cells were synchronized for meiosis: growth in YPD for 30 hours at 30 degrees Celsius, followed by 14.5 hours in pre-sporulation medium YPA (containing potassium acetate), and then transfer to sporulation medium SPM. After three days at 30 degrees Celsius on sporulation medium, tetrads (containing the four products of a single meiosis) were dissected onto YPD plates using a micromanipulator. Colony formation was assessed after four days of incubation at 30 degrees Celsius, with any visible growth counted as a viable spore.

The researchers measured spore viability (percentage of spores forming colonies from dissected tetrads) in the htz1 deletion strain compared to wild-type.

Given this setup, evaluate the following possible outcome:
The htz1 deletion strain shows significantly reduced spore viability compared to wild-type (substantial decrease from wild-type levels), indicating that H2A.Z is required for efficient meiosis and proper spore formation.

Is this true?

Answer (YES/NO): YES